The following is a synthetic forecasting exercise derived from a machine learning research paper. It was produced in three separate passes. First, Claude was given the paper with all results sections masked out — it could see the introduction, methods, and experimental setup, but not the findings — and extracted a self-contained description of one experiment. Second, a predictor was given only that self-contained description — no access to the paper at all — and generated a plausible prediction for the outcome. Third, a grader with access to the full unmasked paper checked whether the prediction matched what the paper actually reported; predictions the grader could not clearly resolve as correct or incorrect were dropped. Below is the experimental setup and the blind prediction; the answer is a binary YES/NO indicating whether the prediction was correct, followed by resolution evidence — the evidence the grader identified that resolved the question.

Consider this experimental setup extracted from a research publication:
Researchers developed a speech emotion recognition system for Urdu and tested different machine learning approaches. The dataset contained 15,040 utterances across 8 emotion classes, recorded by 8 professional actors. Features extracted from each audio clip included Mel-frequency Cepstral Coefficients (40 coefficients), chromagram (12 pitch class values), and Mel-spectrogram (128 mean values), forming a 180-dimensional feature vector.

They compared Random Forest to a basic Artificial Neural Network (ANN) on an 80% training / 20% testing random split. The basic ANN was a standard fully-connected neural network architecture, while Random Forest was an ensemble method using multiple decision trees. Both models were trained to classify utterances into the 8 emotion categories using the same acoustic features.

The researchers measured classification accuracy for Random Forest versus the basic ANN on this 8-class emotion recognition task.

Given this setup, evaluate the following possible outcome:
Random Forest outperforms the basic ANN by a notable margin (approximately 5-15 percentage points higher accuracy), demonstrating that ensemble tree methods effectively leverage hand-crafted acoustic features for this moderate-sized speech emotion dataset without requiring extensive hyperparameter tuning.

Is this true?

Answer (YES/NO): NO